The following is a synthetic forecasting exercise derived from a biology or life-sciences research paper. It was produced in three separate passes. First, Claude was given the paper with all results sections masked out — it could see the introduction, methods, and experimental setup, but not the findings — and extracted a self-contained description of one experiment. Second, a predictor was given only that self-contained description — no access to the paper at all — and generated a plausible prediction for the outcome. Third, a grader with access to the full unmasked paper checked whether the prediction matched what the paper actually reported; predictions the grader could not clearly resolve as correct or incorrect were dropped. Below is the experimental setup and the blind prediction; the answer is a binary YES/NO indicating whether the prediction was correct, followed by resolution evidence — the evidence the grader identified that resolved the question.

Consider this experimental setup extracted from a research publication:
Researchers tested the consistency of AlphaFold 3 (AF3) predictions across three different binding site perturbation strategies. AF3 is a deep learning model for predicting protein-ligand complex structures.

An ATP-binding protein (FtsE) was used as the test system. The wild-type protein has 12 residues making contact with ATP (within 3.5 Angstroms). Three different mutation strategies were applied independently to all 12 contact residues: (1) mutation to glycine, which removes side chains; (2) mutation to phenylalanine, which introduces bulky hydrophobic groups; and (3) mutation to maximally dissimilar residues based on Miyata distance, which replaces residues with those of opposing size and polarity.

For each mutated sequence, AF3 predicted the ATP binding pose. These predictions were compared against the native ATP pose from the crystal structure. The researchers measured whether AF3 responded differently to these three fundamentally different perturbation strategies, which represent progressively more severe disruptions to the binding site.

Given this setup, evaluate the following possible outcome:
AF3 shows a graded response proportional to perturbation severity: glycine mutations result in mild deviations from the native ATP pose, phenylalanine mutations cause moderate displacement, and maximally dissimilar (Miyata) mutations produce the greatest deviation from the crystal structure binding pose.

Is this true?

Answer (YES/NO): NO